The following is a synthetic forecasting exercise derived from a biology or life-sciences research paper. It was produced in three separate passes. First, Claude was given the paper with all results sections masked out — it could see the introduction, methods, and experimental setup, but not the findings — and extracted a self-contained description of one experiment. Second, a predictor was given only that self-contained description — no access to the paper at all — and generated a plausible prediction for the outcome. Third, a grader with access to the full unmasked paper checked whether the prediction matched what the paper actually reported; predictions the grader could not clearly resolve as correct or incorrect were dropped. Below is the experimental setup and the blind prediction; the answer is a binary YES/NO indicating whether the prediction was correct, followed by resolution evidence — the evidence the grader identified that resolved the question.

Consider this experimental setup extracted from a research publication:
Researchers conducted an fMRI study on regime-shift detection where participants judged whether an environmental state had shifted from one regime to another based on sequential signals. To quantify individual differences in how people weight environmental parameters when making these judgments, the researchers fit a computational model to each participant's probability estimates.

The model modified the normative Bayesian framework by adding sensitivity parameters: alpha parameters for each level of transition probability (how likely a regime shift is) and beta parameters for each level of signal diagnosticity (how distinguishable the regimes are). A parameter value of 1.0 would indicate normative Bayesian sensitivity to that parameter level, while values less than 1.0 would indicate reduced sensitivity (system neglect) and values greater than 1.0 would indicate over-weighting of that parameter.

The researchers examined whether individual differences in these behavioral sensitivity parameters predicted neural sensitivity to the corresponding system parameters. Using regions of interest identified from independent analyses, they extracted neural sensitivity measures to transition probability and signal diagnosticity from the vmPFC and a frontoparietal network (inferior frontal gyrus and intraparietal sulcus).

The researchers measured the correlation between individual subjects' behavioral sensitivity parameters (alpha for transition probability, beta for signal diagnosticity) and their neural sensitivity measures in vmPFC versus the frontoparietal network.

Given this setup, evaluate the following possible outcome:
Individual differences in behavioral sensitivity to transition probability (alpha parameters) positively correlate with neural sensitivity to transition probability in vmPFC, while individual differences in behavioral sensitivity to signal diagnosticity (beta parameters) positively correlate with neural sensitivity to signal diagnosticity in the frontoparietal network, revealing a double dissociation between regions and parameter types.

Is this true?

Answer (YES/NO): NO